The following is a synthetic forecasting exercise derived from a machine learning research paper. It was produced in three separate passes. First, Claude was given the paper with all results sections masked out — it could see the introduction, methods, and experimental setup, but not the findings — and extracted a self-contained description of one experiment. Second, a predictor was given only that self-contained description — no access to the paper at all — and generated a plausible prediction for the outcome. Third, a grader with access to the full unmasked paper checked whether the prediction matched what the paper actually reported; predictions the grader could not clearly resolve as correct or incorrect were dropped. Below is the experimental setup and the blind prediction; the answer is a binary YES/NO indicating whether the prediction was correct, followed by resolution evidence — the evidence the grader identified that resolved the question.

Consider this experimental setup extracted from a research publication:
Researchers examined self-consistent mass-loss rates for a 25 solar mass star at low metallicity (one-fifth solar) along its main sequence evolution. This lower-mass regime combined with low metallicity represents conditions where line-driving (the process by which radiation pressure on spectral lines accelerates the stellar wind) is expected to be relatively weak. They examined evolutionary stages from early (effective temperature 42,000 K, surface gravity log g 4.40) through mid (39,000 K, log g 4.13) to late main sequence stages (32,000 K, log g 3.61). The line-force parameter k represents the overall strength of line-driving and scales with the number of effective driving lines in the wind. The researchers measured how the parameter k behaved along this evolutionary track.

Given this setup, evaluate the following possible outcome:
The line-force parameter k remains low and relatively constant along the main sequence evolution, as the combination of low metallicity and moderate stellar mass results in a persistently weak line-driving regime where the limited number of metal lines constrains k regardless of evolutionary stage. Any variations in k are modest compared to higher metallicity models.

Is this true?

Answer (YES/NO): NO